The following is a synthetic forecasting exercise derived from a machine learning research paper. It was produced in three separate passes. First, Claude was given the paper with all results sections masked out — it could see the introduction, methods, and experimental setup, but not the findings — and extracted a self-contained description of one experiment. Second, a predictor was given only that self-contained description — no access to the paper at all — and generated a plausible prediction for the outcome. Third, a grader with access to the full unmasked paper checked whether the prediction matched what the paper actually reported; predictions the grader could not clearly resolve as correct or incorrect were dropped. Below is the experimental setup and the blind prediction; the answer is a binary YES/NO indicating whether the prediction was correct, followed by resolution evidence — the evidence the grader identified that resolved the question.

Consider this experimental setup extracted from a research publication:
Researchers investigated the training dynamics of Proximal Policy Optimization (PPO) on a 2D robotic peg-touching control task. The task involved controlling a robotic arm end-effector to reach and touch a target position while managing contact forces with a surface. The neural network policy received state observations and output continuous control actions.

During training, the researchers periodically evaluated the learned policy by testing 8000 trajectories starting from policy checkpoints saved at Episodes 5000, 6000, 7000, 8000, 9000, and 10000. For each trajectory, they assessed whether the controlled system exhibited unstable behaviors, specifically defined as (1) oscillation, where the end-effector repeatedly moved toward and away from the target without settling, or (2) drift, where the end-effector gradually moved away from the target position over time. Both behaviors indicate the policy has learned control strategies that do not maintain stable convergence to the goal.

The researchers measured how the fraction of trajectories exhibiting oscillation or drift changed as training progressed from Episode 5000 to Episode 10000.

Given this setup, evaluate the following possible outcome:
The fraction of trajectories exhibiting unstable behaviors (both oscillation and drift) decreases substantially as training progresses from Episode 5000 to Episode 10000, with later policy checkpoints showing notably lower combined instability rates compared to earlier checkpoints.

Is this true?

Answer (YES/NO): NO